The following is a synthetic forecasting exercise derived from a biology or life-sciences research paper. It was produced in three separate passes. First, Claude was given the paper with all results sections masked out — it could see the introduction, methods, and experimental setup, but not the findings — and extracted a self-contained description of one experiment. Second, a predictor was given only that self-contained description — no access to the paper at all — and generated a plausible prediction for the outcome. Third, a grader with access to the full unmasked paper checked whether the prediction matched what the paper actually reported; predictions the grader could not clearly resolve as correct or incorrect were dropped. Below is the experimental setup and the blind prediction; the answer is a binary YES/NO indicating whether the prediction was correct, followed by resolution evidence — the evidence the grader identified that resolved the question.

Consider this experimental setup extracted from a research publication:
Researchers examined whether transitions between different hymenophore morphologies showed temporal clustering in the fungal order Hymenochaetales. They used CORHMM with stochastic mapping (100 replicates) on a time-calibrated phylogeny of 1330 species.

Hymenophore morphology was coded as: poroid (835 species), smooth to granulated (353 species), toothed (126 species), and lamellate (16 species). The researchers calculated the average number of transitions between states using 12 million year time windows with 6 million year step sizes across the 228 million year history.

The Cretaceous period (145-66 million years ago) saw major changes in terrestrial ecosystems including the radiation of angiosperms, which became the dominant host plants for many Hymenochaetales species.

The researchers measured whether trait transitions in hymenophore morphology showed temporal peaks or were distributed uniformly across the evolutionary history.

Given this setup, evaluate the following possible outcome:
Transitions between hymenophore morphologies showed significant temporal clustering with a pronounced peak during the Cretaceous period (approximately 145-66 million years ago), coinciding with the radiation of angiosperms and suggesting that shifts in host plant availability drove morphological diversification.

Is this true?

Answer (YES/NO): NO